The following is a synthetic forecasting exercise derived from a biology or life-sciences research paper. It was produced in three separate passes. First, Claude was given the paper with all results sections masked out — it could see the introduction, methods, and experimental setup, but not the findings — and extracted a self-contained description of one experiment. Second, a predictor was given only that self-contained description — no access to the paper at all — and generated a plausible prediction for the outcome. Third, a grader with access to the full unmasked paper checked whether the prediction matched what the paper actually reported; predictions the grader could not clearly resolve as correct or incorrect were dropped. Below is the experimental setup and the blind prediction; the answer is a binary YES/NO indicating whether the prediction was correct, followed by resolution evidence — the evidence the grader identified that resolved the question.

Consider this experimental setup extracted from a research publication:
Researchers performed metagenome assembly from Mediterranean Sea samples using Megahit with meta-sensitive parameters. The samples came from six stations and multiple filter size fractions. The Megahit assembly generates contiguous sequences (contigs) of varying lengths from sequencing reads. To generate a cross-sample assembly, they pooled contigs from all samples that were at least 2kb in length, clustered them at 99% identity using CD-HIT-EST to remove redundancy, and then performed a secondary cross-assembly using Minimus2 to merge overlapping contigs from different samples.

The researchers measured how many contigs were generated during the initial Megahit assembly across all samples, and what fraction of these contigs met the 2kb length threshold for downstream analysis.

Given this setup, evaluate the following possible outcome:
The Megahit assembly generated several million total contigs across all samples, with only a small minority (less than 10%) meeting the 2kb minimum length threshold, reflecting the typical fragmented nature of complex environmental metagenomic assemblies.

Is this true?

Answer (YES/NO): NO